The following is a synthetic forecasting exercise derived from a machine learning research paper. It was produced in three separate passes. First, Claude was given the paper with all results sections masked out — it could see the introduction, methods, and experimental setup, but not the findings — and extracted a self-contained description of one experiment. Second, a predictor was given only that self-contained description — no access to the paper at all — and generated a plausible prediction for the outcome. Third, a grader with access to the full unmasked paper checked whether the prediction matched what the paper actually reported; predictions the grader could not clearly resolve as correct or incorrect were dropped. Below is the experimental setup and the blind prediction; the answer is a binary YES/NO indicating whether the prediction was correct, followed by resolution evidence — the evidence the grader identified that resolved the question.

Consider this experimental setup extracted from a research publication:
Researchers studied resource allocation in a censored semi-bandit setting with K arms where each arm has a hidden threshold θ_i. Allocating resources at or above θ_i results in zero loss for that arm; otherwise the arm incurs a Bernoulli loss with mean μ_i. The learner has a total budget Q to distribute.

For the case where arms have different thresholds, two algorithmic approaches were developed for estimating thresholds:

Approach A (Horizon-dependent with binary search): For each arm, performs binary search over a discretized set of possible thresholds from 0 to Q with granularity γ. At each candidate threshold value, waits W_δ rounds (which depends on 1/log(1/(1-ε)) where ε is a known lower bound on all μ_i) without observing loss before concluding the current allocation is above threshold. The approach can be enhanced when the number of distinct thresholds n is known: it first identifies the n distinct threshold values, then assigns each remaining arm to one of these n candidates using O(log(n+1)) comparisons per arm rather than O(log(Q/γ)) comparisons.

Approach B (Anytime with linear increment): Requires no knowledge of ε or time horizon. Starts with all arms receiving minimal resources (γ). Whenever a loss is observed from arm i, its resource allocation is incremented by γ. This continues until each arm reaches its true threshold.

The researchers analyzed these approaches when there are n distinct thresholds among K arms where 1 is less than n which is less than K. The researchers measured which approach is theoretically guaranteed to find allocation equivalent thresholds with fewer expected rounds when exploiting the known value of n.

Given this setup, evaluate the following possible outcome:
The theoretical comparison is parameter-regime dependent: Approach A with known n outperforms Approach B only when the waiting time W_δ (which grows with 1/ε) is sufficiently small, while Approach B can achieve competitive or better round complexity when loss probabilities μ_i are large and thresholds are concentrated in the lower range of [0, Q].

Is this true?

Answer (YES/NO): NO